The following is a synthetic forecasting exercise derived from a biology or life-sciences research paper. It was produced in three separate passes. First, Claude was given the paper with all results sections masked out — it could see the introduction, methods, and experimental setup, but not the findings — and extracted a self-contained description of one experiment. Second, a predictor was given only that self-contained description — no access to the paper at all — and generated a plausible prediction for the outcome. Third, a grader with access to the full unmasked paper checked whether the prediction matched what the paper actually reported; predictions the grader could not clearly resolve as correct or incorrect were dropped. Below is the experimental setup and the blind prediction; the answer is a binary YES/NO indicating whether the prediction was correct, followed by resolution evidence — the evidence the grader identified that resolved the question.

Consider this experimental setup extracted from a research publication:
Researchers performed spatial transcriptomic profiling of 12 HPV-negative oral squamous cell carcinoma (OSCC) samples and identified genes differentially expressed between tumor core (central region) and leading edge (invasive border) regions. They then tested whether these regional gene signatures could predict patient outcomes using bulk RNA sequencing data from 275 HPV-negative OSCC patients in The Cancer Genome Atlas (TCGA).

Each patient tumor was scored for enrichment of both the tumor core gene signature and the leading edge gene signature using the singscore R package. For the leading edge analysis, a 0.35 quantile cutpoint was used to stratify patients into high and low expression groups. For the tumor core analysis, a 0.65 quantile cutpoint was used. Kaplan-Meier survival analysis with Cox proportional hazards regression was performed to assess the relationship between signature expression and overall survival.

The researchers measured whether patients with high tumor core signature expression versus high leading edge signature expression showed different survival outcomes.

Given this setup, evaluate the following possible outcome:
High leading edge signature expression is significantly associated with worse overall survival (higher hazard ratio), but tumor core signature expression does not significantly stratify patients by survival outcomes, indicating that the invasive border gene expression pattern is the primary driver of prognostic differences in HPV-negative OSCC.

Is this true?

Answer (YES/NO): NO